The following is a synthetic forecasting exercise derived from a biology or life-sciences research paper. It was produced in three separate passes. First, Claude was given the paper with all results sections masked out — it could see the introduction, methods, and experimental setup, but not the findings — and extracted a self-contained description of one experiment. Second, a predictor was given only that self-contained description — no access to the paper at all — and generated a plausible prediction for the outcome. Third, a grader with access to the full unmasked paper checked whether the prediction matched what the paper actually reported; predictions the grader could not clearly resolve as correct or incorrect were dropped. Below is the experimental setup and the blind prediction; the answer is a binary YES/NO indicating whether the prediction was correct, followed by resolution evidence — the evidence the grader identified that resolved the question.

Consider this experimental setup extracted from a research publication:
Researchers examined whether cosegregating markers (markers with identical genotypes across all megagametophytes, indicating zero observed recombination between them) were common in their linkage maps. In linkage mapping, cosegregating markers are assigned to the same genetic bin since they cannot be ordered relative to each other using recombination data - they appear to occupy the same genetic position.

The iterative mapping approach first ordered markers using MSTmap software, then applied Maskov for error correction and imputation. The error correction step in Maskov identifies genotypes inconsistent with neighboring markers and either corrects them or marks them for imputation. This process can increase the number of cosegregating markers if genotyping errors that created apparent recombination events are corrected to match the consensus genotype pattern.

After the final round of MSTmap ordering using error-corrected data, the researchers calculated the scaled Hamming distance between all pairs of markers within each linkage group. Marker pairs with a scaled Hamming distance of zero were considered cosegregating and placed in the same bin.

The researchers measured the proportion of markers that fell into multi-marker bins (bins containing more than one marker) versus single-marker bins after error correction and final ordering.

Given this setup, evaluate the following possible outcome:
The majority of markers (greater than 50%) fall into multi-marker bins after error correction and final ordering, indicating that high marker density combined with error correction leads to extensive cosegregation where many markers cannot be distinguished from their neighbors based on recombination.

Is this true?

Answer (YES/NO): YES